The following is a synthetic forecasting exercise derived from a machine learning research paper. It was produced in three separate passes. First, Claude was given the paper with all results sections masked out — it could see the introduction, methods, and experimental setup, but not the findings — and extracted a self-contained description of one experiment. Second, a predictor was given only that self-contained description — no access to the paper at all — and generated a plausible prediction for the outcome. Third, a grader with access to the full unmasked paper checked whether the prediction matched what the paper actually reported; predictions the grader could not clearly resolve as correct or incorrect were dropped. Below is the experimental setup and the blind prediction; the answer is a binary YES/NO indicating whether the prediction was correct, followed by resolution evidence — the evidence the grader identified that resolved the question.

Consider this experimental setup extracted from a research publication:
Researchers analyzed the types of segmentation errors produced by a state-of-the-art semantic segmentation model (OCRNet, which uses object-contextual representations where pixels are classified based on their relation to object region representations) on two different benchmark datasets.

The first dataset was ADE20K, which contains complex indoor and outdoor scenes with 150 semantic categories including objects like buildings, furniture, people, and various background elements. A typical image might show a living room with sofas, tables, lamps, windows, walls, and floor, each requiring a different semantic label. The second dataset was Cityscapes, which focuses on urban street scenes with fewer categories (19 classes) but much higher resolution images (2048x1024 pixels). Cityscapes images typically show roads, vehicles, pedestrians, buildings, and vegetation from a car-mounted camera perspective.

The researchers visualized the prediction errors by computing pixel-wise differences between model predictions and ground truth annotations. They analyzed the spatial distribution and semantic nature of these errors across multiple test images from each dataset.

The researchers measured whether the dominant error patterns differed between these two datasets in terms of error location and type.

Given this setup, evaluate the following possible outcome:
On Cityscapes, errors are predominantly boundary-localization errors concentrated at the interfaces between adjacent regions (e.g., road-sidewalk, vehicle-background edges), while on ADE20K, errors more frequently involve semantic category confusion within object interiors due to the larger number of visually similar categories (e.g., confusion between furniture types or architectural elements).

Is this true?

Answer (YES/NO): YES